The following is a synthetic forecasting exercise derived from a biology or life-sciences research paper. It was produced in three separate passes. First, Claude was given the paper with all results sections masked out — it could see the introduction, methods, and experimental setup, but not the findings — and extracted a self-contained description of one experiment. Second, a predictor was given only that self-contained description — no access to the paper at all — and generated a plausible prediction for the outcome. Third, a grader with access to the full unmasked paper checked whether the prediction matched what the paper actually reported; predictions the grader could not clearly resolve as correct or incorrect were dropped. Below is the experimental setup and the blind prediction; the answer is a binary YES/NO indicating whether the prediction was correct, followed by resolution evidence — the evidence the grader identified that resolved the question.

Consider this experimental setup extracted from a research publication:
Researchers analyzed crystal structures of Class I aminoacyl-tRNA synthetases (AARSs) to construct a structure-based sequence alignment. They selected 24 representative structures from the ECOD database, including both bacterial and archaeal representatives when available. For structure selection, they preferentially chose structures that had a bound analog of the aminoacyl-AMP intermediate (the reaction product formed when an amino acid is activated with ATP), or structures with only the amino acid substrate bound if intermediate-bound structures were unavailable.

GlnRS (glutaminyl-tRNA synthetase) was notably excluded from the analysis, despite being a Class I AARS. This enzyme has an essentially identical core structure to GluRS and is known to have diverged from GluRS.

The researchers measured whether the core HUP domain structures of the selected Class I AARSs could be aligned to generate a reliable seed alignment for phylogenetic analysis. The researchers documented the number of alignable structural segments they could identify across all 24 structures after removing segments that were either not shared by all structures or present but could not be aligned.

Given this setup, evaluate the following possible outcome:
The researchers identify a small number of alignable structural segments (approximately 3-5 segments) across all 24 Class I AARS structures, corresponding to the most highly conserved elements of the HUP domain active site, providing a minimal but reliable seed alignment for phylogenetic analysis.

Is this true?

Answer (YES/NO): YES